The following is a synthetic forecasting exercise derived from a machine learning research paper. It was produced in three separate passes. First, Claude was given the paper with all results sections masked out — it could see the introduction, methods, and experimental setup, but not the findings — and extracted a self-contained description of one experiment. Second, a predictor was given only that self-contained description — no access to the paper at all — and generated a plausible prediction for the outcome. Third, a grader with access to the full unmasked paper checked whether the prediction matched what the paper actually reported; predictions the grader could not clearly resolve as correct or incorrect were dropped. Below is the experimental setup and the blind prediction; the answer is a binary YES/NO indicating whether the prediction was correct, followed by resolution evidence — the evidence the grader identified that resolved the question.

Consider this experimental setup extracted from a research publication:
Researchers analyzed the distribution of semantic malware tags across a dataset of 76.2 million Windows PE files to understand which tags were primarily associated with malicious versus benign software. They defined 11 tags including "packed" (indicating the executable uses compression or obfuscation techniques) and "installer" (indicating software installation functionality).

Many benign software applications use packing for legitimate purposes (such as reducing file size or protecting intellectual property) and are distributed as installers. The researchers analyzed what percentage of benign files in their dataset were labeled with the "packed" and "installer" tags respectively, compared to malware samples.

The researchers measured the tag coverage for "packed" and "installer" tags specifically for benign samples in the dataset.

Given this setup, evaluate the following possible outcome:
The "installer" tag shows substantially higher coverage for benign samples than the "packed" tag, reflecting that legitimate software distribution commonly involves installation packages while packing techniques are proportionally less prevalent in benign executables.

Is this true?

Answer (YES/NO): NO